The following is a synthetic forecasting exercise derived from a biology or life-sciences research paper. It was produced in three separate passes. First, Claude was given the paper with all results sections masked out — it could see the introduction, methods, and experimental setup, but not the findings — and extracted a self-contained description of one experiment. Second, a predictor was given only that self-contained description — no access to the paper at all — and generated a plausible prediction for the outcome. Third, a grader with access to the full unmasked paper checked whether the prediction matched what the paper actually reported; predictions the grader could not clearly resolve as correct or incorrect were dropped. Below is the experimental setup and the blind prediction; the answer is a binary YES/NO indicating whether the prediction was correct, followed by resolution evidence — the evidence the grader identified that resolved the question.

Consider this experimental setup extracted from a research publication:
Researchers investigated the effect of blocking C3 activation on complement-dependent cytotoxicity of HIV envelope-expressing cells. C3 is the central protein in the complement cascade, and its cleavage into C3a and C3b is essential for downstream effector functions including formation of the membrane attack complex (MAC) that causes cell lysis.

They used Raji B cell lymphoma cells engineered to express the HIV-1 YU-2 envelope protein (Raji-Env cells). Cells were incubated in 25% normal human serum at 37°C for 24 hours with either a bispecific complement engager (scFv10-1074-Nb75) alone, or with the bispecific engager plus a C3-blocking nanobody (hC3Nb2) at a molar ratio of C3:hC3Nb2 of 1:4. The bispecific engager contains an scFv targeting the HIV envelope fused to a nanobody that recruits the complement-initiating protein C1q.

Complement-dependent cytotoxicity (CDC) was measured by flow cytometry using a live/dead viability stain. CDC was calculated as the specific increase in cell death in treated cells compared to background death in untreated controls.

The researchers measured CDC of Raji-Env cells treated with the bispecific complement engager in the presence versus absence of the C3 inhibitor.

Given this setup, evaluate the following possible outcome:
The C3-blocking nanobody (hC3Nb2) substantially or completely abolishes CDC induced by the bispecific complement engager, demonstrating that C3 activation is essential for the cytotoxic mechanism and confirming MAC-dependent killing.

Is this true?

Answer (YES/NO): YES